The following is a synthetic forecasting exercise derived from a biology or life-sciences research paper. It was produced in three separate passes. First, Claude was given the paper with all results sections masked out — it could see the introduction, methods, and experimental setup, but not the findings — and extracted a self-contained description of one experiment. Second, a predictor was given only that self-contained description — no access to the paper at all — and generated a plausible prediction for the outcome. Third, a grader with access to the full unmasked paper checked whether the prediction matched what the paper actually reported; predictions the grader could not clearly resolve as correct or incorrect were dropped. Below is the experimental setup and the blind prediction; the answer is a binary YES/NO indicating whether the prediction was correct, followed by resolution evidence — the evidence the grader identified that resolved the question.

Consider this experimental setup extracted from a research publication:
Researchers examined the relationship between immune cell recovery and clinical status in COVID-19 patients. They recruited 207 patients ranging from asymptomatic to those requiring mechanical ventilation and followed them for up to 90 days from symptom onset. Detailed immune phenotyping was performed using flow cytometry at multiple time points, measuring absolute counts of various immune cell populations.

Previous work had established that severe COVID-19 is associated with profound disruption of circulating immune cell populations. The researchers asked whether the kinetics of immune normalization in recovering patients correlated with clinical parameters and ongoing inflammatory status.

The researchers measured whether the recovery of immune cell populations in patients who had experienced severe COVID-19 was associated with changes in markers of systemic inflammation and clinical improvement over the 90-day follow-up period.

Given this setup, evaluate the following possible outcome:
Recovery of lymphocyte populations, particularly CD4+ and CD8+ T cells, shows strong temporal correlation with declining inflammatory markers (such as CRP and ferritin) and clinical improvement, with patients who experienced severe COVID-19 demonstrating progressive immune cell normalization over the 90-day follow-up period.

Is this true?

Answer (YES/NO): NO